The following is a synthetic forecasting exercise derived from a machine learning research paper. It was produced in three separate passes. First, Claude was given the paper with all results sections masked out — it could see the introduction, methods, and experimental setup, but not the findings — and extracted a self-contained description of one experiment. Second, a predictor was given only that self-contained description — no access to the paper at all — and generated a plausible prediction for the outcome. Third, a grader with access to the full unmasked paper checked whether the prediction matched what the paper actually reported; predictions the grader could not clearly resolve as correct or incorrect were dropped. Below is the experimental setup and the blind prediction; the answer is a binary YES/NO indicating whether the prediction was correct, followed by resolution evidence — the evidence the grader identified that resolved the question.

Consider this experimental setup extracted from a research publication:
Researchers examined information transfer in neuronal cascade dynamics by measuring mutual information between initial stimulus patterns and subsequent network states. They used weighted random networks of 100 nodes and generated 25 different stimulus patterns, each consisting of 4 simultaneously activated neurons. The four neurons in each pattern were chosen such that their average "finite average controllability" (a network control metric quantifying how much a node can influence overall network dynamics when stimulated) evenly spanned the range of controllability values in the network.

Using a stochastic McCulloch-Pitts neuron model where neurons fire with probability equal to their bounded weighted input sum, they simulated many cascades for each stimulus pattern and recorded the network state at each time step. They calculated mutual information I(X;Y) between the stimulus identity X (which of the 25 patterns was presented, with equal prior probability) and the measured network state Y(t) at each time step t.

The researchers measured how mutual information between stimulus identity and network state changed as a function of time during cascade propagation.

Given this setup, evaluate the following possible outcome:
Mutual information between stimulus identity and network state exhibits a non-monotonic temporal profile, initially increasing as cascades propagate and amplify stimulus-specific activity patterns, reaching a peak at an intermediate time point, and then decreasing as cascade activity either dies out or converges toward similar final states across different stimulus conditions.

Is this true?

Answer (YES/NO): NO